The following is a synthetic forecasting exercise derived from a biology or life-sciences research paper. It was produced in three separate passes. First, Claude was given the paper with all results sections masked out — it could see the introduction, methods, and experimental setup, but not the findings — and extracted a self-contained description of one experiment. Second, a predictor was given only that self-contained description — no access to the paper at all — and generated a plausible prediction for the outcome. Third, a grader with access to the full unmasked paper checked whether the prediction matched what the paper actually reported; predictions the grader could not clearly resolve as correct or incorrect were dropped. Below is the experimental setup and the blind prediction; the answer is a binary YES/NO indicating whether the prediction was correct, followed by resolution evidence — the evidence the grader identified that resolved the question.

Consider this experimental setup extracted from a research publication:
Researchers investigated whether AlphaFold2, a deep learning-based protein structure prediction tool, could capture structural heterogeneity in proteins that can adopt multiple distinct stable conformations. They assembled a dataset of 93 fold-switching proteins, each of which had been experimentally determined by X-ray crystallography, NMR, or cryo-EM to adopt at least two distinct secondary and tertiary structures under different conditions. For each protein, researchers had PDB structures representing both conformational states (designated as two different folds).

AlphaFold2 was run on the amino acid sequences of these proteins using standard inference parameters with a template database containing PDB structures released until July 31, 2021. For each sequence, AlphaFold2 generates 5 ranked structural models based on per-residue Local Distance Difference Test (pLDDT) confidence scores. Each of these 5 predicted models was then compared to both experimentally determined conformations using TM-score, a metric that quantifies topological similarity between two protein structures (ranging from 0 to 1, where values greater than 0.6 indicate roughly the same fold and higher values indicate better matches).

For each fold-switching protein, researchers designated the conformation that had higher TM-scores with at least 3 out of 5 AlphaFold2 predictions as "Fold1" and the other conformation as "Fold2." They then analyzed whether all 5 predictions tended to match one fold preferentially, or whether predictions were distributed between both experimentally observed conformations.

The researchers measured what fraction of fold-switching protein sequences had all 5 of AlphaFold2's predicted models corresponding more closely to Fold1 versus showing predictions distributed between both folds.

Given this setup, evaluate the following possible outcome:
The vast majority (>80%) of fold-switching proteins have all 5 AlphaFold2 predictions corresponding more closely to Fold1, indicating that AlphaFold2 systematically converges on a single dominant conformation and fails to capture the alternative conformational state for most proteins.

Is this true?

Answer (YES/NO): YES